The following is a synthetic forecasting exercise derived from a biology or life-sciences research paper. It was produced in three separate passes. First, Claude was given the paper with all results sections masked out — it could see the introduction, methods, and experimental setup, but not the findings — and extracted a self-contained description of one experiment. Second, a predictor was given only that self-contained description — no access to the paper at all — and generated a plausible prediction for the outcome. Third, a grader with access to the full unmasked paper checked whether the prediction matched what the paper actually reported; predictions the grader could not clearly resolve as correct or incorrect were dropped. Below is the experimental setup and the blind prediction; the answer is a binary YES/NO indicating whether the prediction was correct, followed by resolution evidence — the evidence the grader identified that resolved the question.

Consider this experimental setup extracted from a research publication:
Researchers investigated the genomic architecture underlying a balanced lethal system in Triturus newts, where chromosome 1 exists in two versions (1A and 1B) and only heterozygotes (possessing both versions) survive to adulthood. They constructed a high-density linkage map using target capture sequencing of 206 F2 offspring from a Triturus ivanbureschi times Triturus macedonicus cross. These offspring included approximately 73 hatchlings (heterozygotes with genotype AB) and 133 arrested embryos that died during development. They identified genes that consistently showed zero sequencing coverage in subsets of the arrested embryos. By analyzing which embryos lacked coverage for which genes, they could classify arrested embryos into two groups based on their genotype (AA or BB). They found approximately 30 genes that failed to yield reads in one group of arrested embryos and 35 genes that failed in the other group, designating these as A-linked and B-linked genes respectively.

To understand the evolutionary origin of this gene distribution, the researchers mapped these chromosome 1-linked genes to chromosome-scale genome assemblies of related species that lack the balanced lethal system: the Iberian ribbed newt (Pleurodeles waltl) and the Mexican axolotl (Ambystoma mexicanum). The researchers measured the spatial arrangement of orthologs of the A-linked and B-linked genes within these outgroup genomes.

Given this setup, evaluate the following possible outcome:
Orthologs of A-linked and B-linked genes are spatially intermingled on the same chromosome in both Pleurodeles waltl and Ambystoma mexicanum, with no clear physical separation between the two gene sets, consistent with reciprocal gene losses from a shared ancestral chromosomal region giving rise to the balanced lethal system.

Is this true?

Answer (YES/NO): NO